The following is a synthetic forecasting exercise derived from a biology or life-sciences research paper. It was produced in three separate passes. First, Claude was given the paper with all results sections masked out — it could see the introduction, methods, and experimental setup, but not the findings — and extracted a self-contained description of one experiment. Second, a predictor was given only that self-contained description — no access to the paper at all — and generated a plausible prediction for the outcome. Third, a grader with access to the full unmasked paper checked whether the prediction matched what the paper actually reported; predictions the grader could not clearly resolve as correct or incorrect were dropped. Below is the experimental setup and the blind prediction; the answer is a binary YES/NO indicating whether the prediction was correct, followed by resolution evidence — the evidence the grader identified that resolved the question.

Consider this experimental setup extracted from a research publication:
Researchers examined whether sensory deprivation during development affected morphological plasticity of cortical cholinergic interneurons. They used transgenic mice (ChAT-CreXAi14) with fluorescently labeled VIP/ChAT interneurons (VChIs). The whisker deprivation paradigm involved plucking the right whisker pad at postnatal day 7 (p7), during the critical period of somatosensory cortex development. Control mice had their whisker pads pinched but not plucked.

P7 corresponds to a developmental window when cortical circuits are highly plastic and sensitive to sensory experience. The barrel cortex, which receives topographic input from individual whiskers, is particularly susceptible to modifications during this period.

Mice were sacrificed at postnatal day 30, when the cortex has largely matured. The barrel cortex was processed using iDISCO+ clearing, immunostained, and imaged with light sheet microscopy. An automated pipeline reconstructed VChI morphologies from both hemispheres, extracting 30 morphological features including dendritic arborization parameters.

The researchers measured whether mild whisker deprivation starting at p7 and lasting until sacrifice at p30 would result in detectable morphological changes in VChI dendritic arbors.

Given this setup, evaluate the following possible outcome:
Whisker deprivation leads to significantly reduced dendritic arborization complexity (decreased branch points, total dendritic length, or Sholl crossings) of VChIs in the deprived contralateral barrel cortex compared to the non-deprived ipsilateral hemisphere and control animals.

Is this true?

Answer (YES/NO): NO